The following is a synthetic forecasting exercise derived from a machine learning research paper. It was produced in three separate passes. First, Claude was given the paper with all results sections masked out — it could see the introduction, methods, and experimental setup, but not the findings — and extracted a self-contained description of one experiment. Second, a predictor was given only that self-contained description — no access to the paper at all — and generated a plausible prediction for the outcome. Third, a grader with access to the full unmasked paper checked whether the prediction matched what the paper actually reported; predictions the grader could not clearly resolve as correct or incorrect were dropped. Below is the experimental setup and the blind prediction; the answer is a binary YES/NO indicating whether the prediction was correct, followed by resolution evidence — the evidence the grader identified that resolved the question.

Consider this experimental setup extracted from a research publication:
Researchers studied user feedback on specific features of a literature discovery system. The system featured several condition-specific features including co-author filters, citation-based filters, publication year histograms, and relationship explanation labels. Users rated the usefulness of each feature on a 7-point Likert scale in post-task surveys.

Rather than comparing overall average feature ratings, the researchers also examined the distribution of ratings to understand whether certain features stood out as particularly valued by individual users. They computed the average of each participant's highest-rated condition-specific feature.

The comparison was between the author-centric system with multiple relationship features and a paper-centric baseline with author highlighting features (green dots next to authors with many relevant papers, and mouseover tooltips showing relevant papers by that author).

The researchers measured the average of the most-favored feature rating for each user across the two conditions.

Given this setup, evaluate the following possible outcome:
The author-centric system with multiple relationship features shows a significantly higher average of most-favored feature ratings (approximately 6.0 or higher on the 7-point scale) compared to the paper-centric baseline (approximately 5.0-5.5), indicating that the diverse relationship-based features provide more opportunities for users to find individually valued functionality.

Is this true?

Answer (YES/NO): YES